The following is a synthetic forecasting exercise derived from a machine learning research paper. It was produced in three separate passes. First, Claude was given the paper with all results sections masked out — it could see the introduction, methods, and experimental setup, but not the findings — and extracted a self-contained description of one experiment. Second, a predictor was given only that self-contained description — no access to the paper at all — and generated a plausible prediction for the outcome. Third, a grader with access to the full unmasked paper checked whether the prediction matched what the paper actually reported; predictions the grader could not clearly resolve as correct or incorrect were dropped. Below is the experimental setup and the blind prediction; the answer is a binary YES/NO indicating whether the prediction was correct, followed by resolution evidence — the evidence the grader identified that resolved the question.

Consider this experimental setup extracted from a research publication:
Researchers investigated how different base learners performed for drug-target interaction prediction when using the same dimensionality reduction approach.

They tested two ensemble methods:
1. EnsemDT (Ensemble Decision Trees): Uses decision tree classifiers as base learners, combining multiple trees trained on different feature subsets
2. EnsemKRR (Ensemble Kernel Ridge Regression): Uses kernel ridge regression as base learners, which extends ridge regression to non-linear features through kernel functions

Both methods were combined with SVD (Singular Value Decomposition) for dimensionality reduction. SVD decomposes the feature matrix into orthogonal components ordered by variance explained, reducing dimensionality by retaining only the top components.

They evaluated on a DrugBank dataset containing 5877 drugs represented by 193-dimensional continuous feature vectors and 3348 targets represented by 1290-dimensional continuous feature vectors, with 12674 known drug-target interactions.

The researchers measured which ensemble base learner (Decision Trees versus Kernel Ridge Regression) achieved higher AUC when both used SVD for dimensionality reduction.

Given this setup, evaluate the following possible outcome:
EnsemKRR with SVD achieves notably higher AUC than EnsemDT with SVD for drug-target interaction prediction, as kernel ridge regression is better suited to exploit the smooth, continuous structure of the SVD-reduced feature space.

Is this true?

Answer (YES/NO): YES